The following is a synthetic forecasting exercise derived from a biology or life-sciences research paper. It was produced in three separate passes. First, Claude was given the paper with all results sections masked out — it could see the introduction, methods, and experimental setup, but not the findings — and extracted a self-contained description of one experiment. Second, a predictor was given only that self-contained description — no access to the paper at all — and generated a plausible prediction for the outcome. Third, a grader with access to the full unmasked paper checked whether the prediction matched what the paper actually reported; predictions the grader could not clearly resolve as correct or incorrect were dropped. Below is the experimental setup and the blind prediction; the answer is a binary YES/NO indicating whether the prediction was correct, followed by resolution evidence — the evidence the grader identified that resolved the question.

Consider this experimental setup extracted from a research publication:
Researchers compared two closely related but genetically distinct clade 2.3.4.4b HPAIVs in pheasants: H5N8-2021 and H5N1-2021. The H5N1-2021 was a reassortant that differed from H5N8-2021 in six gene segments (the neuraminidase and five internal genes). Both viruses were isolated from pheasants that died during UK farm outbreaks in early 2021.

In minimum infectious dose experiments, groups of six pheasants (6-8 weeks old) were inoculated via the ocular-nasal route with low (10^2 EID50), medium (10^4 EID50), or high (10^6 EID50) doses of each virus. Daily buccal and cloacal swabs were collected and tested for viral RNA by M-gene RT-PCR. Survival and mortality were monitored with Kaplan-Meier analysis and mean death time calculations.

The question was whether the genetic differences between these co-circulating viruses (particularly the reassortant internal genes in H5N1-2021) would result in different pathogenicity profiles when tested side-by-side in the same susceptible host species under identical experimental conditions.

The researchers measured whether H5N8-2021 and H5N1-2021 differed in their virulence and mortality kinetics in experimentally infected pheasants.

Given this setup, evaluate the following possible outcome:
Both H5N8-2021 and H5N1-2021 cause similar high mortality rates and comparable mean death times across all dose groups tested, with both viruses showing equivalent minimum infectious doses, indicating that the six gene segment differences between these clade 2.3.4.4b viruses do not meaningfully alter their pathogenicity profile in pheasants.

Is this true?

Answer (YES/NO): NO